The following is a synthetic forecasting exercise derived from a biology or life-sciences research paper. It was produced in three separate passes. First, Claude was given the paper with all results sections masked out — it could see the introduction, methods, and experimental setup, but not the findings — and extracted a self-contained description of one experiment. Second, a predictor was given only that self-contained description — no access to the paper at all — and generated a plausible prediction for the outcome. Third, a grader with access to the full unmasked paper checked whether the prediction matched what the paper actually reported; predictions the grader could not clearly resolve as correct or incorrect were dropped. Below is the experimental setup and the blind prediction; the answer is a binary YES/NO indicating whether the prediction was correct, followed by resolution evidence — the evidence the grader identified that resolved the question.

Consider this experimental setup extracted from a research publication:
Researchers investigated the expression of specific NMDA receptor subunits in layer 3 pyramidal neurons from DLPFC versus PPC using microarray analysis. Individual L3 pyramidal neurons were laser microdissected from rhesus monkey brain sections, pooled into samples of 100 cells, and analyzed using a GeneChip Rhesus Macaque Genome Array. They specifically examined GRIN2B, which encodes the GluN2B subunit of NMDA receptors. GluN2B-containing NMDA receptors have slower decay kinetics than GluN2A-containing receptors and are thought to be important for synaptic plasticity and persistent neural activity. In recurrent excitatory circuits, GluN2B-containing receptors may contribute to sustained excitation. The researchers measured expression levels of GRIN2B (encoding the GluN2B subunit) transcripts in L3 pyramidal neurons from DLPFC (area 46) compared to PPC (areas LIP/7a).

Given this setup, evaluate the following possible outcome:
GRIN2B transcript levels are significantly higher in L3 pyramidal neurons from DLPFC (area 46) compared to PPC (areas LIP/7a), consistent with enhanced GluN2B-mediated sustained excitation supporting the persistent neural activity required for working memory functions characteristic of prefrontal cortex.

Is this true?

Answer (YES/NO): YES